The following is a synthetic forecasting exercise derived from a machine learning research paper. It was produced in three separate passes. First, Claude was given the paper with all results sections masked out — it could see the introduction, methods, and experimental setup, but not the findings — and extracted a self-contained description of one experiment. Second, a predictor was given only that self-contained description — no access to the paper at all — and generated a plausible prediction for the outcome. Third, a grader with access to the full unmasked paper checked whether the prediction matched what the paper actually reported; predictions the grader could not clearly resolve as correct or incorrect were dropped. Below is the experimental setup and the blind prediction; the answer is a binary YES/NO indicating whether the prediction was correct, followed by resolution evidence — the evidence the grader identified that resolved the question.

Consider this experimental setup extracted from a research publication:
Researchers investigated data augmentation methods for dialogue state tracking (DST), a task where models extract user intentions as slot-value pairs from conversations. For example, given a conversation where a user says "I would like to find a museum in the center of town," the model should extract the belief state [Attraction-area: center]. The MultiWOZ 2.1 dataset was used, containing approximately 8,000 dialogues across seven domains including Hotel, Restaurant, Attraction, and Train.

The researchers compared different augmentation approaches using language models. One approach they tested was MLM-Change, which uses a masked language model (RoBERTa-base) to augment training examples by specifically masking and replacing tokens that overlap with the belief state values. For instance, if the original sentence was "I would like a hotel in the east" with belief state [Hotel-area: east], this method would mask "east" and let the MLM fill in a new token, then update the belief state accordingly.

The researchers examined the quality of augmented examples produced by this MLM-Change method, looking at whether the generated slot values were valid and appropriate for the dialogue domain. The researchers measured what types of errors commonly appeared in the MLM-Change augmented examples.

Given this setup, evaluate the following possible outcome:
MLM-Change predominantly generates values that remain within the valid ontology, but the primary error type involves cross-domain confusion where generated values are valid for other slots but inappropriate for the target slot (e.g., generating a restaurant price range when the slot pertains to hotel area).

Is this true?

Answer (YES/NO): NO